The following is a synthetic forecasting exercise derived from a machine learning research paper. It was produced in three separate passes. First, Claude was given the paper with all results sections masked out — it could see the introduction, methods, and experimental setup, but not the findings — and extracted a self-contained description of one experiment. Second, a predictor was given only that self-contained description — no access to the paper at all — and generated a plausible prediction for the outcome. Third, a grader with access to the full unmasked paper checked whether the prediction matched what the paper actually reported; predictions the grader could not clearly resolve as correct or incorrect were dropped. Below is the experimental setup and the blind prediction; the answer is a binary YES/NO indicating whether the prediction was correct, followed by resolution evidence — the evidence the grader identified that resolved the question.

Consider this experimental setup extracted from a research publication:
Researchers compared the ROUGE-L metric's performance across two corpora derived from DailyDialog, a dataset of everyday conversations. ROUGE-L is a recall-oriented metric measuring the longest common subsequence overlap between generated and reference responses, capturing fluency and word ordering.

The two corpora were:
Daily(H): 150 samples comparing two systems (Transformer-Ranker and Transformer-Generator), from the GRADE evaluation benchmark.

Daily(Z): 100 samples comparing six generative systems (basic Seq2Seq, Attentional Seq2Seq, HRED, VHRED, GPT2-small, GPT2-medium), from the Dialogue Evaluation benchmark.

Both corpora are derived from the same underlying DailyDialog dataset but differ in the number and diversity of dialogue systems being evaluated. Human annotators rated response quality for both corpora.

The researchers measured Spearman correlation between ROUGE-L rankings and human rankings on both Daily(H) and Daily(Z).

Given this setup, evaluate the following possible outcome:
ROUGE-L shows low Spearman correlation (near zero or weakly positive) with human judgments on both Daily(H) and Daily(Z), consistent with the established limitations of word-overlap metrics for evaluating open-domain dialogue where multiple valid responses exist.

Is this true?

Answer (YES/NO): NO